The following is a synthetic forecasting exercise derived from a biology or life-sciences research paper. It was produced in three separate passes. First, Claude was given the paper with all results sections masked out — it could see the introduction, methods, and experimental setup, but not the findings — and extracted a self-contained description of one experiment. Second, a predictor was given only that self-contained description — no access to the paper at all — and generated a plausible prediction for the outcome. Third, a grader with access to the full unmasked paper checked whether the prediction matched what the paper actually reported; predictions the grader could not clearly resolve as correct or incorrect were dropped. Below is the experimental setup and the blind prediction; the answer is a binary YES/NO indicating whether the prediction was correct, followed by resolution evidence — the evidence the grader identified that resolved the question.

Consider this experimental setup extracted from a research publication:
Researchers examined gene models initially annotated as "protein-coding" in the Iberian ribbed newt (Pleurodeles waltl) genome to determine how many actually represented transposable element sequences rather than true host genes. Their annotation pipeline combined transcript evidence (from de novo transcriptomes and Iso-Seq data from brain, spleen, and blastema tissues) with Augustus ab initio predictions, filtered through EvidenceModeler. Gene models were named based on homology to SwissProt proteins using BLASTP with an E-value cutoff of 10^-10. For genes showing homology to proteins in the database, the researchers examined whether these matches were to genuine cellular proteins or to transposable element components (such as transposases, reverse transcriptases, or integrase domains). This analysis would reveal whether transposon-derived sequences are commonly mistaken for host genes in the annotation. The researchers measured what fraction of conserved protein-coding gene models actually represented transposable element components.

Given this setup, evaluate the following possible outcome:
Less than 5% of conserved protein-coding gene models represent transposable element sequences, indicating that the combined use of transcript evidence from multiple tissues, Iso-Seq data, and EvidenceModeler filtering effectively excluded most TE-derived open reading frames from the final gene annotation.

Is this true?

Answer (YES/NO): NO